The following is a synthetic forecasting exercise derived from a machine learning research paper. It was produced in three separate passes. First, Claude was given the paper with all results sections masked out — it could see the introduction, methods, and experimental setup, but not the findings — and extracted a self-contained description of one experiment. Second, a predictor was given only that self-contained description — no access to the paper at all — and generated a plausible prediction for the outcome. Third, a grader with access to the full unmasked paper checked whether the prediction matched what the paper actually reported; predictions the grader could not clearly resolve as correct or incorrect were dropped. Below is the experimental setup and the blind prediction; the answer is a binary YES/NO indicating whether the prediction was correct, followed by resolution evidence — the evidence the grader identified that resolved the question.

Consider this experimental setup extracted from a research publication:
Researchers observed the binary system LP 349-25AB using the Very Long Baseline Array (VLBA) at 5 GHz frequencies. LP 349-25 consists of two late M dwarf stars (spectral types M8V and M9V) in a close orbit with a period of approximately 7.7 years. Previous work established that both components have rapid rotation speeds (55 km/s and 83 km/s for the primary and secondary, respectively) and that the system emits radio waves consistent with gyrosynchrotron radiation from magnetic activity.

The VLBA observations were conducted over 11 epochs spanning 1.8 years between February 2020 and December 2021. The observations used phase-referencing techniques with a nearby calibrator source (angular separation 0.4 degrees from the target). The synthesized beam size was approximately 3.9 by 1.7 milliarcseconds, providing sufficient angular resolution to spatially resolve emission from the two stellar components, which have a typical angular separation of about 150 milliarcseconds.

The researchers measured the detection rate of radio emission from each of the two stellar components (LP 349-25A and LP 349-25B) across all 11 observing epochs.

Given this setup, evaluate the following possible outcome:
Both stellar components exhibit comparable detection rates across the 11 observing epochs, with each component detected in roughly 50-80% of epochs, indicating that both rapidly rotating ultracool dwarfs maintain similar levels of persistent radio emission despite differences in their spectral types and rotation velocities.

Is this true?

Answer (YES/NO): NO